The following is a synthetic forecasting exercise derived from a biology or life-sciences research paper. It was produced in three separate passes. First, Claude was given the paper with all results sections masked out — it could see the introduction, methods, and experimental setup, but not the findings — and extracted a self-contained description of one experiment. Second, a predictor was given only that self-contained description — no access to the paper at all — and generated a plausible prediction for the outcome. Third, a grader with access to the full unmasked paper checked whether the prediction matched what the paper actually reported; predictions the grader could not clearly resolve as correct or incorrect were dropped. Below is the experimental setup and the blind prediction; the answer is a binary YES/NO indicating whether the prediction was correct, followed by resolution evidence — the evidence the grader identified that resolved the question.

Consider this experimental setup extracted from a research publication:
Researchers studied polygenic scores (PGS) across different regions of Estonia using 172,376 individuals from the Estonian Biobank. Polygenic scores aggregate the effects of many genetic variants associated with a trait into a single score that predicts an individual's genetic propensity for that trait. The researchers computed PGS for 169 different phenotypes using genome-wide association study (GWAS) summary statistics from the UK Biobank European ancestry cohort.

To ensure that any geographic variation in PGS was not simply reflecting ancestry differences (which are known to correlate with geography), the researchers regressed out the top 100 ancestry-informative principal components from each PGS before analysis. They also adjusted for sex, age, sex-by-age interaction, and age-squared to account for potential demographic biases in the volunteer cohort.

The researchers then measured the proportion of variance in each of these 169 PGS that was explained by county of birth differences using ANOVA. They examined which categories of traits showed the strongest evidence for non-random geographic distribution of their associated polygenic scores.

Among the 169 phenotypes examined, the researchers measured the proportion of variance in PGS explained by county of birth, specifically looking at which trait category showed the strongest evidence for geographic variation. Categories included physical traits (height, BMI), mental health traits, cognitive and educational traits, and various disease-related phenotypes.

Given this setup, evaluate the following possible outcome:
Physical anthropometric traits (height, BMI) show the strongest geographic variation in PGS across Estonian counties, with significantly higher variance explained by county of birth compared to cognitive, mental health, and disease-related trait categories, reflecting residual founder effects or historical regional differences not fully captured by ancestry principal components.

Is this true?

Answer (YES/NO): NO